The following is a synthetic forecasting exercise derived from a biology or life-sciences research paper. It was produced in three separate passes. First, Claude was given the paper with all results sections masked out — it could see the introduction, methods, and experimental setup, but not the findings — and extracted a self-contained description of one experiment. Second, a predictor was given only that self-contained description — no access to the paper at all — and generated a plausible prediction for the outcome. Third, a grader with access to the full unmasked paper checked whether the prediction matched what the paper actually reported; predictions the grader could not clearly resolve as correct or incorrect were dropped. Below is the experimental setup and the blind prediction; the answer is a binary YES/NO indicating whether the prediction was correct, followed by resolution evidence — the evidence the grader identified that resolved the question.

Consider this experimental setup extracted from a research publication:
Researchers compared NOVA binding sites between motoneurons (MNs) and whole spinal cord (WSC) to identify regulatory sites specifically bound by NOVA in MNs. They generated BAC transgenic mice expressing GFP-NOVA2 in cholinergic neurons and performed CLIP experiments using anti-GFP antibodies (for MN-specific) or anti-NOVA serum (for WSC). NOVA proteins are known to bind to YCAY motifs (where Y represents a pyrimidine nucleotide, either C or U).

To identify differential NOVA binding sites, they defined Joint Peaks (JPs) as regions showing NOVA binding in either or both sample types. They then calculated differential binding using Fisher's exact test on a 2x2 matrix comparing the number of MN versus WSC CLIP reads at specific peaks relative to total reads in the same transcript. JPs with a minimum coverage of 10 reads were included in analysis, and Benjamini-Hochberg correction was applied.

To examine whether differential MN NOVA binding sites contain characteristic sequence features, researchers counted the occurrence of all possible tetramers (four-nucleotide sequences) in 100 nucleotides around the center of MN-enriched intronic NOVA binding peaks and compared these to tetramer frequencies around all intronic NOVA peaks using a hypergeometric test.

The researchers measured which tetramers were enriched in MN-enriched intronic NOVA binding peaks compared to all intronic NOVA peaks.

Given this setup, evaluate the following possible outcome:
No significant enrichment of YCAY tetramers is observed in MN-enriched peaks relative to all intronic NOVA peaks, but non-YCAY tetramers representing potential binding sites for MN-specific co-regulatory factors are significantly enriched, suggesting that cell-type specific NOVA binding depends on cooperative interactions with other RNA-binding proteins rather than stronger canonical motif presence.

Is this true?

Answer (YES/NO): NO